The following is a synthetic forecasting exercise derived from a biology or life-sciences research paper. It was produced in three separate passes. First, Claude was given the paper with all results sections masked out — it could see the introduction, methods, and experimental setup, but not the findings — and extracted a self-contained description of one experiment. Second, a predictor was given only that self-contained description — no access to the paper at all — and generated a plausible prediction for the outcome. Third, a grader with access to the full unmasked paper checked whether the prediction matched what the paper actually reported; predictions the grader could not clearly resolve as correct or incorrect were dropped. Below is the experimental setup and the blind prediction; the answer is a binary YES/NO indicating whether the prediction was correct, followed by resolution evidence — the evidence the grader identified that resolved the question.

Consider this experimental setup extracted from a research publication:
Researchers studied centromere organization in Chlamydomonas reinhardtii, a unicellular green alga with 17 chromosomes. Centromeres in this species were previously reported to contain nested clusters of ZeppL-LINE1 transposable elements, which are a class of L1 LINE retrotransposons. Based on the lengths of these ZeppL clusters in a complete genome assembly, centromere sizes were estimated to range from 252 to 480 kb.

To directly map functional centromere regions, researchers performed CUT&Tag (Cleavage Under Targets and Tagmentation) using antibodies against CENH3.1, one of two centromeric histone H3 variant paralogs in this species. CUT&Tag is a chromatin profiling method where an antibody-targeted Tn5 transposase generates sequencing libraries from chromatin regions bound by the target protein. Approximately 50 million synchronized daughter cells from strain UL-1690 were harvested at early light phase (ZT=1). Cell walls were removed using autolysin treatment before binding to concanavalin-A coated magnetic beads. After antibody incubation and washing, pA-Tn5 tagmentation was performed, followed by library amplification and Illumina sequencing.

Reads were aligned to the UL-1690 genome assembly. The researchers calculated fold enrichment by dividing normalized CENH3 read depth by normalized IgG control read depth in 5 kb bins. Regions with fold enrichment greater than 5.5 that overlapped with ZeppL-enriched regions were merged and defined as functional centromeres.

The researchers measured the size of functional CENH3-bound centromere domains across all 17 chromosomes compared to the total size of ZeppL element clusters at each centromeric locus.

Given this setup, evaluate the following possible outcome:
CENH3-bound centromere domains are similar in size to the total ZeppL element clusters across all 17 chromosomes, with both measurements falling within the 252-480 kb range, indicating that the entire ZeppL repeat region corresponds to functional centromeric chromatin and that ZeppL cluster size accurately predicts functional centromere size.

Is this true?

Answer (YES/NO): NO